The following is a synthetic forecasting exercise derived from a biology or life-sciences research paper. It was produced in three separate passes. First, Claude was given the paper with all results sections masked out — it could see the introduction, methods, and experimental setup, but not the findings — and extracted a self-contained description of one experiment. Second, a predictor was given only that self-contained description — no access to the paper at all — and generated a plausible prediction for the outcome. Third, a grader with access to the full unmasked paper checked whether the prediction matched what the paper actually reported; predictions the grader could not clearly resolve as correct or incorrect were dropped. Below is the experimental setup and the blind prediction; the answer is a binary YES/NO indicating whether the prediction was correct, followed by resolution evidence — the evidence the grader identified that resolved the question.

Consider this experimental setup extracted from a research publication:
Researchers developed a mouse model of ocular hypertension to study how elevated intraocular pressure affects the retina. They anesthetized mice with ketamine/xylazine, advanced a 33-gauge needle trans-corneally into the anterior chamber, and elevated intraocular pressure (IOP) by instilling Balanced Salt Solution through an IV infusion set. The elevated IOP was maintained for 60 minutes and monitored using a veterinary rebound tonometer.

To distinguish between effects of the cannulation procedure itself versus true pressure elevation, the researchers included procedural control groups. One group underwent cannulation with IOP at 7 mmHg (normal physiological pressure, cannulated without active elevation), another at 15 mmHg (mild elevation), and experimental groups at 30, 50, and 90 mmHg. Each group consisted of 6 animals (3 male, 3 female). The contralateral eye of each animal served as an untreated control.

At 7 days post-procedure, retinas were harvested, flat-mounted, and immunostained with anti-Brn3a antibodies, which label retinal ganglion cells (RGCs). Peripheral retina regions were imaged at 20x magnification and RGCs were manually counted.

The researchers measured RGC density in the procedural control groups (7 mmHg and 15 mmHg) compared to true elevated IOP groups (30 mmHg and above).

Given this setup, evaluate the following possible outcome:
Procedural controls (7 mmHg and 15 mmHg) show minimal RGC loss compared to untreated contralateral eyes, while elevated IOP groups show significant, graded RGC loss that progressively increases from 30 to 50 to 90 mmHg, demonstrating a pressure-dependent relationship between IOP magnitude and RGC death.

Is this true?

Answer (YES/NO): NO